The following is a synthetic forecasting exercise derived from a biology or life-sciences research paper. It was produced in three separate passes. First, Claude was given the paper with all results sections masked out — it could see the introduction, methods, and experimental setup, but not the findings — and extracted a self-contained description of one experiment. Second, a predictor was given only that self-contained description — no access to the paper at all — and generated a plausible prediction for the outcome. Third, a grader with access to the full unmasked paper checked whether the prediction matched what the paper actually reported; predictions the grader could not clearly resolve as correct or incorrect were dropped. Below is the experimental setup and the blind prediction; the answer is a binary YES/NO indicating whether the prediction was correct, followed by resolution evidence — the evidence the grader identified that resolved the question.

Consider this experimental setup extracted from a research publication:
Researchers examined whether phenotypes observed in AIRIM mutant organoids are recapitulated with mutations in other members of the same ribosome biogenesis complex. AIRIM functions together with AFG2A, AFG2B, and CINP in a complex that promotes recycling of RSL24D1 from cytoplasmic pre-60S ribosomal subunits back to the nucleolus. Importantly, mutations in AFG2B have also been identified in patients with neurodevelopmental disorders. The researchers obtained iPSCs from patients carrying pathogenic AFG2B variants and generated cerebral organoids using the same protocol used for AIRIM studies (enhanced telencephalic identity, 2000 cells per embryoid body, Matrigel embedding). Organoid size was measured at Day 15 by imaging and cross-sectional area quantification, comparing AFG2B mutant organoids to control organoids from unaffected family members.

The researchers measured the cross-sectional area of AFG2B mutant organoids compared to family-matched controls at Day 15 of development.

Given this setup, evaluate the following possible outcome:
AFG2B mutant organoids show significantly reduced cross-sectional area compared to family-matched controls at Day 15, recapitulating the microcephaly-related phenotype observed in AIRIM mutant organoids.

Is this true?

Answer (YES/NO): YES